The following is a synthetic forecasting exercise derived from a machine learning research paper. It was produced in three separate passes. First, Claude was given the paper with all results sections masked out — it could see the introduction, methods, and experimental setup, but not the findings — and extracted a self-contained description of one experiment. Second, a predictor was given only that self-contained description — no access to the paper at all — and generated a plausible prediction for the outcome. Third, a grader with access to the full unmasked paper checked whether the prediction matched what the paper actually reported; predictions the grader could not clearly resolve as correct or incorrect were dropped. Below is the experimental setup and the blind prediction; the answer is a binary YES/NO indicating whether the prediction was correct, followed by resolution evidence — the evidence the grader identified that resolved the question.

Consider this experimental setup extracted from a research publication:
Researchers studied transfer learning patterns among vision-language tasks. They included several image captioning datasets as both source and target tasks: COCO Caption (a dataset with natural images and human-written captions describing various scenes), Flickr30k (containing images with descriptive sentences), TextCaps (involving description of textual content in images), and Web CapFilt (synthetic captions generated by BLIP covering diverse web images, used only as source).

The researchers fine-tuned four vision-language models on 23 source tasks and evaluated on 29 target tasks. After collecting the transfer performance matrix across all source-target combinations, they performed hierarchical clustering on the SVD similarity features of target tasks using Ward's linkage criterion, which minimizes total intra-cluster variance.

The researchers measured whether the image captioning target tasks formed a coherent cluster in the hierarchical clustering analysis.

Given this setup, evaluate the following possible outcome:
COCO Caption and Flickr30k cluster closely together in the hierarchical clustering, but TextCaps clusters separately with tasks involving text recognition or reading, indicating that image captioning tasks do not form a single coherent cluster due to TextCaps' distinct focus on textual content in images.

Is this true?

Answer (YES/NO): NO